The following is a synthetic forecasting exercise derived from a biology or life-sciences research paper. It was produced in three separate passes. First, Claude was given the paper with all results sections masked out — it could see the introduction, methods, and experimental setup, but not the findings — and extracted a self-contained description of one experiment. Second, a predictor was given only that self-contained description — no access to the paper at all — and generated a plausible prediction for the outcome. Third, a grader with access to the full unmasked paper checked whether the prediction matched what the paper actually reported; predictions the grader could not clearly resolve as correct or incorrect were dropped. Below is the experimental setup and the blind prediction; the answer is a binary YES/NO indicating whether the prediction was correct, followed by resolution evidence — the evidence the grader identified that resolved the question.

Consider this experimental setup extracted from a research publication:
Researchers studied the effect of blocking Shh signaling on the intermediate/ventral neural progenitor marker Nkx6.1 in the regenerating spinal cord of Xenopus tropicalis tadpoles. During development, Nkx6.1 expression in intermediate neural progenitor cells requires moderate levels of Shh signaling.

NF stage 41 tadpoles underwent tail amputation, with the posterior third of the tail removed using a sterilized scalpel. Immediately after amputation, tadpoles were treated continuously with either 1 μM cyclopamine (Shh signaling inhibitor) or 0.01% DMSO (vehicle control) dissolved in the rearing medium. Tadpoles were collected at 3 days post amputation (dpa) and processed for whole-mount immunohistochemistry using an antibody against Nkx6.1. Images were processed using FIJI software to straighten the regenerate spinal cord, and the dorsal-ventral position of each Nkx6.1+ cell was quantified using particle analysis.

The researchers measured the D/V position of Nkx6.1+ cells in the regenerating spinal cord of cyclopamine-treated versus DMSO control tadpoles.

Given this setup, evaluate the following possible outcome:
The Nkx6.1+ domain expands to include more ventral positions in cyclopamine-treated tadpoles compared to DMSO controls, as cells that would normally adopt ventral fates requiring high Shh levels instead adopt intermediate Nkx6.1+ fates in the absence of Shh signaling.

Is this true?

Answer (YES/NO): NO